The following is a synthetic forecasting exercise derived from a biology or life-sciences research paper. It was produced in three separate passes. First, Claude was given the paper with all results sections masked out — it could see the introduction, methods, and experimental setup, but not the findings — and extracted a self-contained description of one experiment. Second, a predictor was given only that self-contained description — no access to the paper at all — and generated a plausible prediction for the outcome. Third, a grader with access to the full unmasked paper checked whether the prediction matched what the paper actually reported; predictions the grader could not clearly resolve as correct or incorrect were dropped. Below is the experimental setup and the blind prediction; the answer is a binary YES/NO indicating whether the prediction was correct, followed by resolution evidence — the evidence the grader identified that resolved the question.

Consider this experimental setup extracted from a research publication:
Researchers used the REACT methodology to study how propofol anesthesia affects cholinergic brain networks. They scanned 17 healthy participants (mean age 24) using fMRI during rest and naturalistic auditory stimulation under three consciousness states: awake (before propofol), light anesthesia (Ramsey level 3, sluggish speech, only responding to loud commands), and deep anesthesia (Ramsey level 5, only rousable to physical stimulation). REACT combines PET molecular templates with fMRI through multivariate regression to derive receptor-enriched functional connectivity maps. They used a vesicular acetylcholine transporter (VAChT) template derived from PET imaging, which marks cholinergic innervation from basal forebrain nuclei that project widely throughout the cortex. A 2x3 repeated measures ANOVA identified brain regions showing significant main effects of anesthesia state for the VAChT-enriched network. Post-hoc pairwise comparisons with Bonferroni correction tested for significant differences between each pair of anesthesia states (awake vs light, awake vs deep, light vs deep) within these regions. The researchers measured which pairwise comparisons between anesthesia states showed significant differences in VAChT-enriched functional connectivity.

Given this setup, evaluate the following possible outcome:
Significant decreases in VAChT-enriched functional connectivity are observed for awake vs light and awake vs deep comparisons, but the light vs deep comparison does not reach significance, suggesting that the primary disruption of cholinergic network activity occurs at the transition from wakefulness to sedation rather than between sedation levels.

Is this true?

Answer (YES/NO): NO